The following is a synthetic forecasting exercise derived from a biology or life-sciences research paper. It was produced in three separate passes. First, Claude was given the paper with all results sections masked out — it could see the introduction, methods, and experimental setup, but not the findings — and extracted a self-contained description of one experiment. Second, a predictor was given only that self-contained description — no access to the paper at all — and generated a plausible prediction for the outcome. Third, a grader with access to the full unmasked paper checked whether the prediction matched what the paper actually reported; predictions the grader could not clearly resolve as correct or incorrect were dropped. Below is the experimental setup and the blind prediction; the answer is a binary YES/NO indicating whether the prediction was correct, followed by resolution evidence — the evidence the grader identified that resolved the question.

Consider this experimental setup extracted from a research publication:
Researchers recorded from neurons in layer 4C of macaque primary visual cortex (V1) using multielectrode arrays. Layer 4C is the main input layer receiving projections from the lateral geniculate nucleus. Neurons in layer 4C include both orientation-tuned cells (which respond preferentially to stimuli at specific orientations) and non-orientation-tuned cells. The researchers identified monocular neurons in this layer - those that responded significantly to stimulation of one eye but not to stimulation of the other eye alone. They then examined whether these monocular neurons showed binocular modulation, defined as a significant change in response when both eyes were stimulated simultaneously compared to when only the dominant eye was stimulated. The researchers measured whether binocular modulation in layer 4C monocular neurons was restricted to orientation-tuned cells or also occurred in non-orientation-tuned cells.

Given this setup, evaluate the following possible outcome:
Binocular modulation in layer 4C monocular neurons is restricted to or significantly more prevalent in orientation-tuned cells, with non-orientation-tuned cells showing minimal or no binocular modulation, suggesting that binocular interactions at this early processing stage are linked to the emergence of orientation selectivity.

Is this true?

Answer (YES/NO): NO